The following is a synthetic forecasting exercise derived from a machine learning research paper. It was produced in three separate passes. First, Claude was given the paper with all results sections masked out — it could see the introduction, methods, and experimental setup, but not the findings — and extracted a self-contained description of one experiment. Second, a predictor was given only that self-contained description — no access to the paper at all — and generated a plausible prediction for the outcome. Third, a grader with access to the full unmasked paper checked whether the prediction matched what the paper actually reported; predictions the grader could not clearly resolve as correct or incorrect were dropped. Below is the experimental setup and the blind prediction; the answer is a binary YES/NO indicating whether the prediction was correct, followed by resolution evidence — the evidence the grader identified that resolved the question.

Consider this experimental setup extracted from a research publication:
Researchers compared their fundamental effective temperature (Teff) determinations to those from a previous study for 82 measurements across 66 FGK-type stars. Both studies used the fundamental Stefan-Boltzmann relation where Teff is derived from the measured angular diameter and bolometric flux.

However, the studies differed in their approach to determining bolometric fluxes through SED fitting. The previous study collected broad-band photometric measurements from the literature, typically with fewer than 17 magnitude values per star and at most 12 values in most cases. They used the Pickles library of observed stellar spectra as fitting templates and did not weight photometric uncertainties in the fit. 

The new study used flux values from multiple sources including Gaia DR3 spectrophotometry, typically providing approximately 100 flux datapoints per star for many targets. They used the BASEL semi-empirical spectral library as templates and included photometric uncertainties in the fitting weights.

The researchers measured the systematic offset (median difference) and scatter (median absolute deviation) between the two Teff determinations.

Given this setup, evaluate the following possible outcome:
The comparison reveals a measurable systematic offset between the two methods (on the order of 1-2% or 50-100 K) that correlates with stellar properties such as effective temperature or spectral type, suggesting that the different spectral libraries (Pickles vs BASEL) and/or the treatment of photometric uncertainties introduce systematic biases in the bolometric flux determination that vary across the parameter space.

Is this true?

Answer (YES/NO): NO